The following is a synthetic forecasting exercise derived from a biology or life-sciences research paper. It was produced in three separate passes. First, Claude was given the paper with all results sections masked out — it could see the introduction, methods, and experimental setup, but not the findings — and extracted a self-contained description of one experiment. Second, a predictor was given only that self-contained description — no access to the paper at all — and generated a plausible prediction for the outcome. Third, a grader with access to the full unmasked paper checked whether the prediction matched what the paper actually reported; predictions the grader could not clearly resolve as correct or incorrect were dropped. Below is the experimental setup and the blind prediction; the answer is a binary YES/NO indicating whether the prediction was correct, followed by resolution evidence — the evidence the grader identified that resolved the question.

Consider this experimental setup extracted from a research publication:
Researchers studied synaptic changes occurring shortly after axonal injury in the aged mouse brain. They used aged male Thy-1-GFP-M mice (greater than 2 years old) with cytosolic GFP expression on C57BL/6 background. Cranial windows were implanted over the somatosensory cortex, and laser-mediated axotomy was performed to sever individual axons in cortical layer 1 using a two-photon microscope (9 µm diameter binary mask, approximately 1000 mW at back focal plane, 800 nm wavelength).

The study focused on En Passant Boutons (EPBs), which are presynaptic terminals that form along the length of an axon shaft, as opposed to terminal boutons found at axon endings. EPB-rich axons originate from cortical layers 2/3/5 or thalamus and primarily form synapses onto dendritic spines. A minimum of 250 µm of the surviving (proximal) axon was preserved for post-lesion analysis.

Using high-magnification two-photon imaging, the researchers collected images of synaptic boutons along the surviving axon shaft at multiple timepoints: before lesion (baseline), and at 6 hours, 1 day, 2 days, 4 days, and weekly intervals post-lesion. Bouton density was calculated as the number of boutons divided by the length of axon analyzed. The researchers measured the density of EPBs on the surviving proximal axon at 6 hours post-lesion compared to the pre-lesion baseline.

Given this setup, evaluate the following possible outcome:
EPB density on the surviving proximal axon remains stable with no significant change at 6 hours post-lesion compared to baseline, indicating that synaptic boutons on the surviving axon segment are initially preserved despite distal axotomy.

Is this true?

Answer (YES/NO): NO